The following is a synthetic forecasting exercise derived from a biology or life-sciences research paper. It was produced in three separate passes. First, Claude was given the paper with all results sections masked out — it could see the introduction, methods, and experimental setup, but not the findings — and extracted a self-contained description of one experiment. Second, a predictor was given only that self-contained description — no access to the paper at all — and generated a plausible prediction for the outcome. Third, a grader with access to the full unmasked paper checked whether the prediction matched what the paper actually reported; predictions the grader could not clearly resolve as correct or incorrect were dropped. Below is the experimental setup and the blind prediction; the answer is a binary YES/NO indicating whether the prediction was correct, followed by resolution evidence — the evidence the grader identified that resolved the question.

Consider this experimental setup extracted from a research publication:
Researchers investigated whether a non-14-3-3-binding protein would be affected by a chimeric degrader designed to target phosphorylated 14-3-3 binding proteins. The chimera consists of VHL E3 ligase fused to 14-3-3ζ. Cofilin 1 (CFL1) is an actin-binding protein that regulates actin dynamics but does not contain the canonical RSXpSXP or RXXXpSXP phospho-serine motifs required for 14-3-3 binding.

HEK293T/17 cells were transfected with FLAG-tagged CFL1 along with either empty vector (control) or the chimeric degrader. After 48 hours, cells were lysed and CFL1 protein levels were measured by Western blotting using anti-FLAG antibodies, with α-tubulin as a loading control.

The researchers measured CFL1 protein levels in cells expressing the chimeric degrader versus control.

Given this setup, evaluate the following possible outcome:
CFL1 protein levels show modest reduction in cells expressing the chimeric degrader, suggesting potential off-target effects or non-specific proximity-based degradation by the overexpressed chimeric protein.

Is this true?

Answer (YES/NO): NO